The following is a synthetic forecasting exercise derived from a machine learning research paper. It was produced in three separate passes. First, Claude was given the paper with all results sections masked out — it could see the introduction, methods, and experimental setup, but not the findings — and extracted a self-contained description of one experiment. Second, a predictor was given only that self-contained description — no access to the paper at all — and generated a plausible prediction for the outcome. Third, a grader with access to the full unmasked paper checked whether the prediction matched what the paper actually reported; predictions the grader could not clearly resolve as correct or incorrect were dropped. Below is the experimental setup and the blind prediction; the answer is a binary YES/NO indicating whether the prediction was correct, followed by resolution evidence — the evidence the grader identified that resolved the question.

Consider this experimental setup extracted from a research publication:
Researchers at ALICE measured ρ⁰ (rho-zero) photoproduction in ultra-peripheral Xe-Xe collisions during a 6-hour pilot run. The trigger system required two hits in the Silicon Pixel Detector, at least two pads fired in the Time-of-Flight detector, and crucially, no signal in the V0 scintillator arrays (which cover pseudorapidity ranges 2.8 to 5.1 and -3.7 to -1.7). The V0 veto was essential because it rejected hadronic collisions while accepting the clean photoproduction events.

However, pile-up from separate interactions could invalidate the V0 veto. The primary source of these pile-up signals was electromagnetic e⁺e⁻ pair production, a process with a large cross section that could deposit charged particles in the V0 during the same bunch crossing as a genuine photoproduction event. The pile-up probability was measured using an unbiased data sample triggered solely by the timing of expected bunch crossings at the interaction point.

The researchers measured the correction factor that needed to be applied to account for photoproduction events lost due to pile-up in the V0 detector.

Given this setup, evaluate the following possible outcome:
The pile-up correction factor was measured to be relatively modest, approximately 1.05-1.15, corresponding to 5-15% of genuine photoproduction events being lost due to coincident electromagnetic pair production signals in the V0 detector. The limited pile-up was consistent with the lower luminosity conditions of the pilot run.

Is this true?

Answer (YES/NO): YES